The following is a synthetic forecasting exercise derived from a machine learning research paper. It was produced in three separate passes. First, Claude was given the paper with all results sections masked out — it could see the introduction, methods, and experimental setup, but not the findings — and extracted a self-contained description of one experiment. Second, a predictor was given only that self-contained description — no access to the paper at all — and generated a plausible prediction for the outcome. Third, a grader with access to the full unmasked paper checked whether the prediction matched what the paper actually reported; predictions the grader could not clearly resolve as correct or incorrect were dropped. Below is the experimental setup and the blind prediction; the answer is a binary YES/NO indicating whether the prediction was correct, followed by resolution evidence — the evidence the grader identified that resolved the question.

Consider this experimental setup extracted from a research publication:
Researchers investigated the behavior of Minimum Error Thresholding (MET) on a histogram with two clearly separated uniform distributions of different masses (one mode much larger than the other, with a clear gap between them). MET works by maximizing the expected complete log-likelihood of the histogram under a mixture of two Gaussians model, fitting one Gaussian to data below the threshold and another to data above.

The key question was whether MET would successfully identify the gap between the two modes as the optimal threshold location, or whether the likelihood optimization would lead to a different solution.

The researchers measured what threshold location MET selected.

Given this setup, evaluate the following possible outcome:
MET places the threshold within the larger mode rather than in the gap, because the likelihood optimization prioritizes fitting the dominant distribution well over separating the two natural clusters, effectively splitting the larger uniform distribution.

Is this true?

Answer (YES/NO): NO